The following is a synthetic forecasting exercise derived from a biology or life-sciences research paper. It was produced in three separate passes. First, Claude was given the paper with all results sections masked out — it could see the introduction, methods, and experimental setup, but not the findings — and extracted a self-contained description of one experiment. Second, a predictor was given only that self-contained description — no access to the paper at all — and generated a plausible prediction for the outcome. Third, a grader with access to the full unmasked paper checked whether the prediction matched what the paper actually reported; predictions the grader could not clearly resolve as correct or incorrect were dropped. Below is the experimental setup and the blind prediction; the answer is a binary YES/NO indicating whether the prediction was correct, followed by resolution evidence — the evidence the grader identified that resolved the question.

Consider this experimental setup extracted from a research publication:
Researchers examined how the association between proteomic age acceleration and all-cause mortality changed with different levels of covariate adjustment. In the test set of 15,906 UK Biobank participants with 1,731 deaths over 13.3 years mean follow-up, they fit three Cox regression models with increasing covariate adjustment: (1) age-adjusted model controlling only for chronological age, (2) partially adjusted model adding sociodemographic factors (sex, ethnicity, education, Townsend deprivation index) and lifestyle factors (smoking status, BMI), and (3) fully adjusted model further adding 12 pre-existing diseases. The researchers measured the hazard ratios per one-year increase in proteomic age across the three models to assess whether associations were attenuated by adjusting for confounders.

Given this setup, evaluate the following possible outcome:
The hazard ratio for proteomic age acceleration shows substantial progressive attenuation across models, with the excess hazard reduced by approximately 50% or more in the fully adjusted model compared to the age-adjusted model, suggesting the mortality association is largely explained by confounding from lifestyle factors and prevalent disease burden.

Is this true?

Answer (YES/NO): NO